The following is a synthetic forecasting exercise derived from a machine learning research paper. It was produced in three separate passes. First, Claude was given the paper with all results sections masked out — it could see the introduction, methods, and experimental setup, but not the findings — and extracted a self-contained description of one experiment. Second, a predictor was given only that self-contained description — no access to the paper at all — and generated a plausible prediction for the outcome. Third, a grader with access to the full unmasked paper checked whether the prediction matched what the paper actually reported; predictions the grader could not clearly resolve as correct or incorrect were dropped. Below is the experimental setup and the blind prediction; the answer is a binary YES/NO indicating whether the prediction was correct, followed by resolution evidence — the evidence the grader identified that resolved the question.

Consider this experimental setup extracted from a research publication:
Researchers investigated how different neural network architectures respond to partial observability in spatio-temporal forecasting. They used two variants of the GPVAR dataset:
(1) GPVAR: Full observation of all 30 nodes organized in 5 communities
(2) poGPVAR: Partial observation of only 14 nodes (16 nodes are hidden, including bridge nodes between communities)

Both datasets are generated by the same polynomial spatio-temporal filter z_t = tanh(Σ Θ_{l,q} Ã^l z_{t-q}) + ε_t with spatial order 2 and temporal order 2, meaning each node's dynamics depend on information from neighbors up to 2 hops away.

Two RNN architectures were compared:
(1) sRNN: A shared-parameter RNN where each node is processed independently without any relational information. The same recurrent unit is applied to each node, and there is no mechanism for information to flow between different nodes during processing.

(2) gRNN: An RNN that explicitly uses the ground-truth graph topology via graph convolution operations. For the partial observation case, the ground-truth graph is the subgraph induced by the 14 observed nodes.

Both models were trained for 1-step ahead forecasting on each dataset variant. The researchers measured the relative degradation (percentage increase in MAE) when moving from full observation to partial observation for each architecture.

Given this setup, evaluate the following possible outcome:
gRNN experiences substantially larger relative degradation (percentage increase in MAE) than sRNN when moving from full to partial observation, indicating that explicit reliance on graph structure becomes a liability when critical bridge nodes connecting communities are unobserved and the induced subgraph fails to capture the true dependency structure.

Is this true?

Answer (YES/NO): YES